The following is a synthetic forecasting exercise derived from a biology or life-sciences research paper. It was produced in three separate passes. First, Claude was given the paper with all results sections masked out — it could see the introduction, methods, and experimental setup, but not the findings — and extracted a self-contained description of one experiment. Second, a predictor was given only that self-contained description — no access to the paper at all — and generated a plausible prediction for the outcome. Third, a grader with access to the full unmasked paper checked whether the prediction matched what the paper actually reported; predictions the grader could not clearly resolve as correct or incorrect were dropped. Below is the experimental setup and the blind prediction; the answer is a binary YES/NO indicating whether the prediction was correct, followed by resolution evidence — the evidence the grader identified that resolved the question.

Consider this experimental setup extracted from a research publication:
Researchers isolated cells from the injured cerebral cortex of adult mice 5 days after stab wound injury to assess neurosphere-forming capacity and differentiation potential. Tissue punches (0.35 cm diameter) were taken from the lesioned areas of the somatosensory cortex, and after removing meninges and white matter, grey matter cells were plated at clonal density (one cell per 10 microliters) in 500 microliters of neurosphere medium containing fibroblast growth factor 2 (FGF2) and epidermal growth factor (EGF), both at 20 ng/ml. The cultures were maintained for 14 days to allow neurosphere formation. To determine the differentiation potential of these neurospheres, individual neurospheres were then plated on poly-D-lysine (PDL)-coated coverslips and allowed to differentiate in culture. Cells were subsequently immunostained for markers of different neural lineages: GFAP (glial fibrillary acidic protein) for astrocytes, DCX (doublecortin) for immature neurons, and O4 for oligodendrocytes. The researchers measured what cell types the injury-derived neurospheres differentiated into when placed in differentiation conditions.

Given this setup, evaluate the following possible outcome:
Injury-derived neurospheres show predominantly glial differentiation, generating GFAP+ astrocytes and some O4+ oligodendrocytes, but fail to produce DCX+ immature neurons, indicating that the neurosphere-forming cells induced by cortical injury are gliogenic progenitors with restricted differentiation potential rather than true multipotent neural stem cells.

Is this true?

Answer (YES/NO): NO